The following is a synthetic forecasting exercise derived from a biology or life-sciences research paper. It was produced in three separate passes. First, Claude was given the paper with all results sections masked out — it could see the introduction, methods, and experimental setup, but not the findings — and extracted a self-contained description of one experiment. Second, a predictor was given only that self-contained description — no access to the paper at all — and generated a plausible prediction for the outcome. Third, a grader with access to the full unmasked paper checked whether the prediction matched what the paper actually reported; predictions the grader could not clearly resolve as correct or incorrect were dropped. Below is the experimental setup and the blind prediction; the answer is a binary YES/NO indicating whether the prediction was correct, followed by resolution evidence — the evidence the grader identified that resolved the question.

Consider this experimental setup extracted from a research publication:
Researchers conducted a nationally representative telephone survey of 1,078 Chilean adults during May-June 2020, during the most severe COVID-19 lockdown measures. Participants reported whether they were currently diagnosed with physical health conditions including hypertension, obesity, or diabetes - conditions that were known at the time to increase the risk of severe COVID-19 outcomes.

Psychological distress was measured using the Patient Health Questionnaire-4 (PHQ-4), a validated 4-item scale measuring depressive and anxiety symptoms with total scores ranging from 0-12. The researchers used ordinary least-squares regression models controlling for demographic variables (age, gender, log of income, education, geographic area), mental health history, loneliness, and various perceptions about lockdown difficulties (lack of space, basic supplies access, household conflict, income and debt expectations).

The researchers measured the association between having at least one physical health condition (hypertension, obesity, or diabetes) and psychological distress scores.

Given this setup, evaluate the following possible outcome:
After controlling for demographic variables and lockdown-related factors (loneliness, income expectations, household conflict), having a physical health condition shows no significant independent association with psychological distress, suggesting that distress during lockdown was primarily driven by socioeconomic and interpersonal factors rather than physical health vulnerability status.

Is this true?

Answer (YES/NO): YES